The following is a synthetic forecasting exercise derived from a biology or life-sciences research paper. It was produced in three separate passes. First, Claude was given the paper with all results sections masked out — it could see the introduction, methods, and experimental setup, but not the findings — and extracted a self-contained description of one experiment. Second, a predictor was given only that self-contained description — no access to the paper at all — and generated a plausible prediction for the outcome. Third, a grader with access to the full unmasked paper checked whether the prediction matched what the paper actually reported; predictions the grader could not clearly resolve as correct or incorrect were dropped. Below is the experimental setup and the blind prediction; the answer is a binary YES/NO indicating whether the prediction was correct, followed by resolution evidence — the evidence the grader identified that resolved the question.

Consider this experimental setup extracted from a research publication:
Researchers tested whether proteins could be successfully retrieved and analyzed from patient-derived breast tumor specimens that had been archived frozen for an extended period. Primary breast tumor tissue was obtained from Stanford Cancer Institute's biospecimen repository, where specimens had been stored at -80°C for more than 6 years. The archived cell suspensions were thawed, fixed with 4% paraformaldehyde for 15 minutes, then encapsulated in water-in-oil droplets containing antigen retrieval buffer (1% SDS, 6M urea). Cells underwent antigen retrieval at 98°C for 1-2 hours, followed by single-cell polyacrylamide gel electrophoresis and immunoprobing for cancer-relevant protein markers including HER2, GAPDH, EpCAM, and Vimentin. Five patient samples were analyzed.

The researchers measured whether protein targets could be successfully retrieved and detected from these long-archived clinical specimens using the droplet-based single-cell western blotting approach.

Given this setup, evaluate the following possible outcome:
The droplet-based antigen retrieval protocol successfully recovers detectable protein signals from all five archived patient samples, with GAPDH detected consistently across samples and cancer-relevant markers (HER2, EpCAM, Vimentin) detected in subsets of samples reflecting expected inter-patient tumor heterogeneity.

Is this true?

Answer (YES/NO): NO